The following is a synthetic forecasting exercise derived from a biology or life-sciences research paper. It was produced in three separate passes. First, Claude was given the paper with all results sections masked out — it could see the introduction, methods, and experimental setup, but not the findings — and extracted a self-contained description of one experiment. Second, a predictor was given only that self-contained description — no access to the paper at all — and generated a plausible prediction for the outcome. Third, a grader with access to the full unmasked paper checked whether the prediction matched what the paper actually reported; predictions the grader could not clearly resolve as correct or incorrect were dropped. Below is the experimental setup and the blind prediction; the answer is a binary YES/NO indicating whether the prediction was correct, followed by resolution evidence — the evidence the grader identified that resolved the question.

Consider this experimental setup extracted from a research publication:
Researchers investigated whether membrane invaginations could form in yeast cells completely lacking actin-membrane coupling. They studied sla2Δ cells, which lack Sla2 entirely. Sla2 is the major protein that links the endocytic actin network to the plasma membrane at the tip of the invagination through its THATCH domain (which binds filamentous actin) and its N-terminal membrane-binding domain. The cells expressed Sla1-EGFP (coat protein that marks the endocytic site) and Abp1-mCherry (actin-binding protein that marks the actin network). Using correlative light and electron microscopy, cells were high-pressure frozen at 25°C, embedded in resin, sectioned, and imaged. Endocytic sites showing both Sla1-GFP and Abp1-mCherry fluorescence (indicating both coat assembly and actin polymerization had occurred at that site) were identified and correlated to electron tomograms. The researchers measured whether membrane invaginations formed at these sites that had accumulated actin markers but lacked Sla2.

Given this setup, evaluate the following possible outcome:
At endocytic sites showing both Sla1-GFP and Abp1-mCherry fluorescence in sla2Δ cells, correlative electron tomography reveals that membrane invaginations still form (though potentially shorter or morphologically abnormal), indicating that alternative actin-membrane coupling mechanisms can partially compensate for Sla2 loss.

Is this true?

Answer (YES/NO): NO